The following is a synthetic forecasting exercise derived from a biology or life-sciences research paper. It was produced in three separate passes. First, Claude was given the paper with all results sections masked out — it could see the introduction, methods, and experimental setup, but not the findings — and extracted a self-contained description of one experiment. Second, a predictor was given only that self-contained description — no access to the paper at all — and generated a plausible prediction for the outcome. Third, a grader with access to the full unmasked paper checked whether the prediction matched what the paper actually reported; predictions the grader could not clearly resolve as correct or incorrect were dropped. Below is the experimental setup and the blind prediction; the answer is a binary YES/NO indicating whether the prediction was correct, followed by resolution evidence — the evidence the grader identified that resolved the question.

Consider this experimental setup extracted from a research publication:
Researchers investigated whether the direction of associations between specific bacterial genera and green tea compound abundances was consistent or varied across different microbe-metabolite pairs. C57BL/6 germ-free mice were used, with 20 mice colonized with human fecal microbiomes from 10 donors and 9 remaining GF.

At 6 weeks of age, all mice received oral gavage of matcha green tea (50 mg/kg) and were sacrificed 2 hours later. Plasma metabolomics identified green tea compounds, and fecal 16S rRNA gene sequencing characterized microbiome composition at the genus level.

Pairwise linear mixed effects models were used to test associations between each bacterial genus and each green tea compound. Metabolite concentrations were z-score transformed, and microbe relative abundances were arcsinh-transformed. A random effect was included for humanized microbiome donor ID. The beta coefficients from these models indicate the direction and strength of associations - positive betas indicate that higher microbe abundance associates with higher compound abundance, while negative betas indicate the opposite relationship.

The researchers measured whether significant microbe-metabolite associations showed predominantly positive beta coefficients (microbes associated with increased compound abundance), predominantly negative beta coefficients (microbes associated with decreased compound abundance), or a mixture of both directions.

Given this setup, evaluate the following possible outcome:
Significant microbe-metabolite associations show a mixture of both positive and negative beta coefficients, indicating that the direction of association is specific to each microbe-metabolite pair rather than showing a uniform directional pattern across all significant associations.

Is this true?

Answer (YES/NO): NO